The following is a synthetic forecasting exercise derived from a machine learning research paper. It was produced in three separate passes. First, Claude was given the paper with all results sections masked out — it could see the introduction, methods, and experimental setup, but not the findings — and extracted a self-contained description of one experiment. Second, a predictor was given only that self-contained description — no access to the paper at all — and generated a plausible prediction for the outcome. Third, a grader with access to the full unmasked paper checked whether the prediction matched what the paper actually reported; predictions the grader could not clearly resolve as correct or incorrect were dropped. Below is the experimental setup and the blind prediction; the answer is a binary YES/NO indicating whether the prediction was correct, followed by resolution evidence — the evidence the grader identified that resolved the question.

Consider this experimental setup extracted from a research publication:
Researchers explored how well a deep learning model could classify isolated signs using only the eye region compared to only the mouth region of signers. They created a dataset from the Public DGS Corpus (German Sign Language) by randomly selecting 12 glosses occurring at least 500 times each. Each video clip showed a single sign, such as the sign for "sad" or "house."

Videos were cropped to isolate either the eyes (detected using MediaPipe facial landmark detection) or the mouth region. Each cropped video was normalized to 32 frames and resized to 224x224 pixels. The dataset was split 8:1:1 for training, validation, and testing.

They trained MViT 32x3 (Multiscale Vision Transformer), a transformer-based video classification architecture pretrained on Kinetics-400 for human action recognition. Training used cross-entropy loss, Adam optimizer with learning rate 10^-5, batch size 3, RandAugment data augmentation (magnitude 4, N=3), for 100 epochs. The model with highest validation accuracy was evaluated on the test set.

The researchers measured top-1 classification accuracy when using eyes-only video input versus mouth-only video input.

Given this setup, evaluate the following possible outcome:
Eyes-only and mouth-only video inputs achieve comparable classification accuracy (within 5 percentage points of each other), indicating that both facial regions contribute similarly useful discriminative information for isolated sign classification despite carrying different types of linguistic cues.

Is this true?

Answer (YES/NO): NO